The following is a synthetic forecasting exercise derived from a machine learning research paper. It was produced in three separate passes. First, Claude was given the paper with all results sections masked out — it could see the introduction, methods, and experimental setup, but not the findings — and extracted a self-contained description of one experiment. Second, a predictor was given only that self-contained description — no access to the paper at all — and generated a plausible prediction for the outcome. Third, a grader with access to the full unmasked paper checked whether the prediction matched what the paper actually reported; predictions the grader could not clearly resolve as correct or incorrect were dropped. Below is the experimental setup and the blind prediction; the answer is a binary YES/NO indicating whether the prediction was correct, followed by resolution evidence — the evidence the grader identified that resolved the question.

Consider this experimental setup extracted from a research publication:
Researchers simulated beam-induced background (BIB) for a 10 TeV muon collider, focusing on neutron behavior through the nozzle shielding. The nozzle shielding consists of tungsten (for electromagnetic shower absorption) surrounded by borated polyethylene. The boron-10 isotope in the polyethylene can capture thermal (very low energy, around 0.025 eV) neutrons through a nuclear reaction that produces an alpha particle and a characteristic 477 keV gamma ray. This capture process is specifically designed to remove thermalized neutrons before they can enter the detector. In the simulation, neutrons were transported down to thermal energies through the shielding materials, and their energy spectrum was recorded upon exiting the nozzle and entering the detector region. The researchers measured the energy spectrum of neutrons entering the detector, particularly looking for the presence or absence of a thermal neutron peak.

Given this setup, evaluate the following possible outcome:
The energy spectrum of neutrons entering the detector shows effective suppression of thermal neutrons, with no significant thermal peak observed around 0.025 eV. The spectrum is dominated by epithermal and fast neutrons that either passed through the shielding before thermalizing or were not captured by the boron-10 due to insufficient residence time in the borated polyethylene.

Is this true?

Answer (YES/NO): YES